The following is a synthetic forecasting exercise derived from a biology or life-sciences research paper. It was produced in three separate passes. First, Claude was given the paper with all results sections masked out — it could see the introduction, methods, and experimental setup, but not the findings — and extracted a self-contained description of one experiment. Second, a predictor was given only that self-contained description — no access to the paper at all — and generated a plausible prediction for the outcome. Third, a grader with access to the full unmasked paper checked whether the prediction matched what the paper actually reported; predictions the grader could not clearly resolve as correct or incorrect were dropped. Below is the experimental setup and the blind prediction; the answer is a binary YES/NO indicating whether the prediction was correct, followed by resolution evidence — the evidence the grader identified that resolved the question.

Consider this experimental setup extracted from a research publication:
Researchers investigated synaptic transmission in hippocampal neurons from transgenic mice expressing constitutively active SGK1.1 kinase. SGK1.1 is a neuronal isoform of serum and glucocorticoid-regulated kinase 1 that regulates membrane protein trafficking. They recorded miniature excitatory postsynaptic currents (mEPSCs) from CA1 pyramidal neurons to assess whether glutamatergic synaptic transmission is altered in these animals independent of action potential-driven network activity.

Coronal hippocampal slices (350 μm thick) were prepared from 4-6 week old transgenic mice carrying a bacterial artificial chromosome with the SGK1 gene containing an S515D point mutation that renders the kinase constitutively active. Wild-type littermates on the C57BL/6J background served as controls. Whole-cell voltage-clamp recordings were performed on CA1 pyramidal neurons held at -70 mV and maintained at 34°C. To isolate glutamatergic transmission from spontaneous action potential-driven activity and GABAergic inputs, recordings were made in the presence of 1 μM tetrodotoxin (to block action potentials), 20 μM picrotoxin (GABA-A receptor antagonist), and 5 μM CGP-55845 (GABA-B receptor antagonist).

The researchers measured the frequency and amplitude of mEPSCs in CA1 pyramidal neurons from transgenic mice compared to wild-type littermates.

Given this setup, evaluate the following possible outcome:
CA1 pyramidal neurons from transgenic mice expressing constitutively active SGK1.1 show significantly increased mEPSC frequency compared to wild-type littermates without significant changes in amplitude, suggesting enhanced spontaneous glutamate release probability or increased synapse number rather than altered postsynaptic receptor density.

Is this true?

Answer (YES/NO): NO